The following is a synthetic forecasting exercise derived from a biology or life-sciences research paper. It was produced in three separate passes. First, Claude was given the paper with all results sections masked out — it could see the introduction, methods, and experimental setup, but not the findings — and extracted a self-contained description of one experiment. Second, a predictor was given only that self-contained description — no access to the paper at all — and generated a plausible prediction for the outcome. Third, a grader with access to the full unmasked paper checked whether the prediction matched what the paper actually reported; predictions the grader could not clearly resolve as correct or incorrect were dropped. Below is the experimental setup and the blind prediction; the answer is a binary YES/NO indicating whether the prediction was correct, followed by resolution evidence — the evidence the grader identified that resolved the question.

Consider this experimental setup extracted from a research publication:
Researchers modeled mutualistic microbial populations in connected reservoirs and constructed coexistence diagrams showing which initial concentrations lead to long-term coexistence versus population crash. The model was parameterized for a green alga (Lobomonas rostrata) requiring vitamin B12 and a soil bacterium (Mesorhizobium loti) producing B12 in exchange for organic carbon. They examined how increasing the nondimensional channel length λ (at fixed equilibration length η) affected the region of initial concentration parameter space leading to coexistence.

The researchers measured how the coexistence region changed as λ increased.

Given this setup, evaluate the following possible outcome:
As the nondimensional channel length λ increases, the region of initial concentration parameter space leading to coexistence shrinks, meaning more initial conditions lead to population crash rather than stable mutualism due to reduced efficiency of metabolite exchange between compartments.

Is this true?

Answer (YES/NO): YES